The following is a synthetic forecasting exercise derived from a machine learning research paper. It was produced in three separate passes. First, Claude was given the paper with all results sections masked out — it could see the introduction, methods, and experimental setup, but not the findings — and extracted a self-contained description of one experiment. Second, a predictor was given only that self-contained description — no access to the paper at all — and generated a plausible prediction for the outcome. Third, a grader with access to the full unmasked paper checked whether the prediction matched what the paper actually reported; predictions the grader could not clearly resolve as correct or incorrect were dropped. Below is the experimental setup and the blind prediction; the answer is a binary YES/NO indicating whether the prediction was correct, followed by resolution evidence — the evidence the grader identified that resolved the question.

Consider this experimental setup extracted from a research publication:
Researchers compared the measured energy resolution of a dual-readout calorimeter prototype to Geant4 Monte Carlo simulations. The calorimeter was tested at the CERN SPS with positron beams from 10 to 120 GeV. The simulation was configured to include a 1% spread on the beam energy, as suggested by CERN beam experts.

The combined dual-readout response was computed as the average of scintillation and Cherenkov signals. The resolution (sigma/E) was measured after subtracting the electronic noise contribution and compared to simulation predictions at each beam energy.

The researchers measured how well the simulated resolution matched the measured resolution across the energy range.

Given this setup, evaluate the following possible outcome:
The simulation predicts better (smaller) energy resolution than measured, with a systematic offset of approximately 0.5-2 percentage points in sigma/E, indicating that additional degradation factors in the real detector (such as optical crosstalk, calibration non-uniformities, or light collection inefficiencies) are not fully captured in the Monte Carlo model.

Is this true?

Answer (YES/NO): NO